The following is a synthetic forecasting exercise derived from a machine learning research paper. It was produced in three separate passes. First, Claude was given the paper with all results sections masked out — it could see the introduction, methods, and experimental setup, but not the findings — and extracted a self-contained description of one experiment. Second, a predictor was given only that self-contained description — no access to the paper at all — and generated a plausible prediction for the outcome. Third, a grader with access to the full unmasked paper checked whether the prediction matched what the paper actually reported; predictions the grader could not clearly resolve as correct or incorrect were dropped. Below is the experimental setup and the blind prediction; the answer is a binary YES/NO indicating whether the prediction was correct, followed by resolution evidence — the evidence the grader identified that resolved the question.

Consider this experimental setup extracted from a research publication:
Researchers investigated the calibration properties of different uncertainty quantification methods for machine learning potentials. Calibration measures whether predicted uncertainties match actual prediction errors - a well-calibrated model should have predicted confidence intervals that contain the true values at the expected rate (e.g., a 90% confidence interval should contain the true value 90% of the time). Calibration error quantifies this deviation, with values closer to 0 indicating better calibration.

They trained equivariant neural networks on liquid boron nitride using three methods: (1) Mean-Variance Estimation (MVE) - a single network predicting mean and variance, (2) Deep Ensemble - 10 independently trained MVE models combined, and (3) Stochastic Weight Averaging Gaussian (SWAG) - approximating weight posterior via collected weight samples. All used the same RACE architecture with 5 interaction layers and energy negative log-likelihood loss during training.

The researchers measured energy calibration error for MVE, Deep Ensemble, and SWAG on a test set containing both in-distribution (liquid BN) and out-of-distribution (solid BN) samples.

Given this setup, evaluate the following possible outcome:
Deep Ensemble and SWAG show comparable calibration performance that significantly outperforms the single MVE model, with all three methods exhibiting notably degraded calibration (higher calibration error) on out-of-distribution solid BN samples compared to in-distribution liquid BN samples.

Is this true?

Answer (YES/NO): NO